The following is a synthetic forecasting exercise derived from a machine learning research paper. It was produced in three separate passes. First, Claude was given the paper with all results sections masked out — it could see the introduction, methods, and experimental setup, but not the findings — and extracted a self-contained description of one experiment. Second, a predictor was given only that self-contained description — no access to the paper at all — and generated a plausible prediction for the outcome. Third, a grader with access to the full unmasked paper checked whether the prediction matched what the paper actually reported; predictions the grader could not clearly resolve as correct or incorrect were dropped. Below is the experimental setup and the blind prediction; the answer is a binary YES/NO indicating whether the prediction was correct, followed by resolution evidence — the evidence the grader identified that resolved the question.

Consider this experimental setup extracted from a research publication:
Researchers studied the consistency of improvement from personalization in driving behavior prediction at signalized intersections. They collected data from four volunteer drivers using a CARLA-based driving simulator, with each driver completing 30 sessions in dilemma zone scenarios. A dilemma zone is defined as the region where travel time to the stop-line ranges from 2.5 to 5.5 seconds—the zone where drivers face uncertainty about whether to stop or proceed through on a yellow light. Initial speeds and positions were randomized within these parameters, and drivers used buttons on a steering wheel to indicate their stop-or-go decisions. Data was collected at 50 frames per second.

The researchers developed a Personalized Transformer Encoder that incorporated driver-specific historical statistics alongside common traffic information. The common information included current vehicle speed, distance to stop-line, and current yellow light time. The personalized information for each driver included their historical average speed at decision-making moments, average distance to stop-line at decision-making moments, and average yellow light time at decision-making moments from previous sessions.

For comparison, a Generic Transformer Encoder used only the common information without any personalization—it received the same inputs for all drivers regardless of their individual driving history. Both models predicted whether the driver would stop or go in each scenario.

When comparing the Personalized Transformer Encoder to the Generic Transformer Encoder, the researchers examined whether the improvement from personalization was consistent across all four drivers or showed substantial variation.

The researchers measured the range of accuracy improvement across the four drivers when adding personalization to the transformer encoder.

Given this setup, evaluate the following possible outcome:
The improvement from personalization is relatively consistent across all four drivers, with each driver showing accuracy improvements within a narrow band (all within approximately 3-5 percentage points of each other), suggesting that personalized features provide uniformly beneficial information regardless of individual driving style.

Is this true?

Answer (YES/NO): NO